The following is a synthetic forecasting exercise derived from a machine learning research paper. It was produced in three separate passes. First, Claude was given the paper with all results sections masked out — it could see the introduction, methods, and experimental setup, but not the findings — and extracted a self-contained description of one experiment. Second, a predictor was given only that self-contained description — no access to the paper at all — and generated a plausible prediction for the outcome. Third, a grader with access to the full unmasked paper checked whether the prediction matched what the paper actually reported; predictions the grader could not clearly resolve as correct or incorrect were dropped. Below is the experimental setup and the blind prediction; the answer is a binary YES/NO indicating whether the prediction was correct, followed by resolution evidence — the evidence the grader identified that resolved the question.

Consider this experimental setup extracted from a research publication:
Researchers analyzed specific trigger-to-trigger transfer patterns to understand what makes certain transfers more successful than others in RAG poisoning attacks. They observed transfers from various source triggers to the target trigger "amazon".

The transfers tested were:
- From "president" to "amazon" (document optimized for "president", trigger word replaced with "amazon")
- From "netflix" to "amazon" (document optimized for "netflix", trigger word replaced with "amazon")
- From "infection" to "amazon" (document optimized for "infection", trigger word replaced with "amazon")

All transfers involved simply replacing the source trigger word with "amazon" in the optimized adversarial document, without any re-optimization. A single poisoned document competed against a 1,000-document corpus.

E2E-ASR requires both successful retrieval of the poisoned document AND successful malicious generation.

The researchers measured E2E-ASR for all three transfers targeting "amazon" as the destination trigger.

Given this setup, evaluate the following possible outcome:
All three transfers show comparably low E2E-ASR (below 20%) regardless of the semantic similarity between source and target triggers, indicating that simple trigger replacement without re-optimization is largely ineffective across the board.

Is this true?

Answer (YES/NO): NO